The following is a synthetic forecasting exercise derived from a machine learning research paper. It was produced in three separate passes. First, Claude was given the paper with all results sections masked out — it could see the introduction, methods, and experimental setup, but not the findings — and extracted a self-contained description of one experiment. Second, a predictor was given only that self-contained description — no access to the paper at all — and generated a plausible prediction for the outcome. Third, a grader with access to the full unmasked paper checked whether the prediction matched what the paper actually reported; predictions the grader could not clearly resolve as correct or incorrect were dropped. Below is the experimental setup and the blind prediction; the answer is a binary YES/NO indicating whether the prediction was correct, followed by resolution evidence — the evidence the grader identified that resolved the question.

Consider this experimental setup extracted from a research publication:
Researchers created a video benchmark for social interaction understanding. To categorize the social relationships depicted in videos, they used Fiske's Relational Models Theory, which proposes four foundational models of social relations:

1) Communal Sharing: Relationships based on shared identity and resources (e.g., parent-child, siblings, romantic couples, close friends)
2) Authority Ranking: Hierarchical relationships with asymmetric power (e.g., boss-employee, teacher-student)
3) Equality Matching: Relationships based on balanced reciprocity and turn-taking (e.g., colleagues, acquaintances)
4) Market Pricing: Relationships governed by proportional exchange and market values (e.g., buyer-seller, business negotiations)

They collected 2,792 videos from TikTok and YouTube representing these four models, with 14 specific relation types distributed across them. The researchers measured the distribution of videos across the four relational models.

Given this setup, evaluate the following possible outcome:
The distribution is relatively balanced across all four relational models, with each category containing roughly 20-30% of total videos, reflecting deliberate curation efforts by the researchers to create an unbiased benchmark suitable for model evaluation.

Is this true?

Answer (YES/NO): NO